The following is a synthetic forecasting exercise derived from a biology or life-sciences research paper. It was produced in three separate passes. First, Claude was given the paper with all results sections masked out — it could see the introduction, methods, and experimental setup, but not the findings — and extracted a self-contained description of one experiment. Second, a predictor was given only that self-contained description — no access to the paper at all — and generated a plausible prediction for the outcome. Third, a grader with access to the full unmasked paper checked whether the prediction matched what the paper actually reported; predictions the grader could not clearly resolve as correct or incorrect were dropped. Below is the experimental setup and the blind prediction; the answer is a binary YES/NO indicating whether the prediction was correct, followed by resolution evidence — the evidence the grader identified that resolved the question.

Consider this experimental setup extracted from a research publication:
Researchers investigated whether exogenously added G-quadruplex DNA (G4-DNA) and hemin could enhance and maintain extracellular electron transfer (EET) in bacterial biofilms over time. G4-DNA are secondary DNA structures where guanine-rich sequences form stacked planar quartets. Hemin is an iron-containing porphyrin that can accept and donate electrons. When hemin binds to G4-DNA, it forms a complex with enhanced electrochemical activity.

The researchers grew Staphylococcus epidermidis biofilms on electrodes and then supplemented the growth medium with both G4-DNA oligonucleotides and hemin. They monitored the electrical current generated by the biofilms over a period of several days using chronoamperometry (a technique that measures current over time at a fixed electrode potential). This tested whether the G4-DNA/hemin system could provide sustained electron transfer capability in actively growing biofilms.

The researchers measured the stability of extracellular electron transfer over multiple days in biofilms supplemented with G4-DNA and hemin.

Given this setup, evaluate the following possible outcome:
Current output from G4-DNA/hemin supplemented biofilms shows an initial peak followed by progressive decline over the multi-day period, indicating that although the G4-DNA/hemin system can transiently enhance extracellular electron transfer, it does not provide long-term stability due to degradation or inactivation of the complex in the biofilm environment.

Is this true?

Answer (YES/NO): NO